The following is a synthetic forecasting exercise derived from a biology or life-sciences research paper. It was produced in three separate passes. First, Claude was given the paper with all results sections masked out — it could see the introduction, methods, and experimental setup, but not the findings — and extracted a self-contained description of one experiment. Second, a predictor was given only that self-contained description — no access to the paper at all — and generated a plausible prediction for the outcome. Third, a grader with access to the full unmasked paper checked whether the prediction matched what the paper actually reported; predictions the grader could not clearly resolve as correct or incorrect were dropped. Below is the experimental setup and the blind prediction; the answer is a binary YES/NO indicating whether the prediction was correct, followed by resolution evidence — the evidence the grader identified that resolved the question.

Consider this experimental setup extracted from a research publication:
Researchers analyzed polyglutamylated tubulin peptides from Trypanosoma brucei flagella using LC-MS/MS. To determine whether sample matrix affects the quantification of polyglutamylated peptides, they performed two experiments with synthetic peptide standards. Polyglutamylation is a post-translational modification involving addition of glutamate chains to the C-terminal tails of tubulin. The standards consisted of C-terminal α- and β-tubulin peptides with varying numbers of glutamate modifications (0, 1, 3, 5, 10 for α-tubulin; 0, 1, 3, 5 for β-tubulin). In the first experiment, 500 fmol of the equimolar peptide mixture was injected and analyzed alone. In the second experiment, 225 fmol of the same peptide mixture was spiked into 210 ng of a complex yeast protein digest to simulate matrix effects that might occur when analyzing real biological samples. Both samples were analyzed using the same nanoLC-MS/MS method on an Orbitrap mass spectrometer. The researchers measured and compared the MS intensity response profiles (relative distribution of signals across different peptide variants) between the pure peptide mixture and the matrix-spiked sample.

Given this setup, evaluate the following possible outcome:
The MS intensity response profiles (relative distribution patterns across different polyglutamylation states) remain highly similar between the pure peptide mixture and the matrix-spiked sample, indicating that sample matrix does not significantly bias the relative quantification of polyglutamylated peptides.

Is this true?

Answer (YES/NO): YES